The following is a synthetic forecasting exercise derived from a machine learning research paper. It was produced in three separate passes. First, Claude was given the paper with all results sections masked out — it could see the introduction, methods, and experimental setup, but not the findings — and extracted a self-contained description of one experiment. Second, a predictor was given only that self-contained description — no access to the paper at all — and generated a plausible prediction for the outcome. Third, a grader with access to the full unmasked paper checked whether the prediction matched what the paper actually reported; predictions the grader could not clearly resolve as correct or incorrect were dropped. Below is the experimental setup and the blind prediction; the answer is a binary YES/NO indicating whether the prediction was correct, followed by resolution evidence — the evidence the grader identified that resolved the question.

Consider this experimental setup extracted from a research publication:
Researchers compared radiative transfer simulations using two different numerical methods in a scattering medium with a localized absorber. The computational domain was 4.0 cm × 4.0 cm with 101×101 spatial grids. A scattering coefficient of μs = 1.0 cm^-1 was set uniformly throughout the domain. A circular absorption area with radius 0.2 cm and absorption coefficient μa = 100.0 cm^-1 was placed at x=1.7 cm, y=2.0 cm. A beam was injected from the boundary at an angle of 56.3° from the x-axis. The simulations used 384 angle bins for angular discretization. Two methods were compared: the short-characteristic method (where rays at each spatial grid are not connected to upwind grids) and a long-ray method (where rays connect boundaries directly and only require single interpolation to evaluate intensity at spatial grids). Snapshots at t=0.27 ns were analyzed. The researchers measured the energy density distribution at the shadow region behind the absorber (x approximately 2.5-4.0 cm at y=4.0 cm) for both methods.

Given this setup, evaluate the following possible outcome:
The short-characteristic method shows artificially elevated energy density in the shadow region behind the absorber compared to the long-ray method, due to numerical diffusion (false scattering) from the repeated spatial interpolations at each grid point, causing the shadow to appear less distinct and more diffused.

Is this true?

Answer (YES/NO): YES